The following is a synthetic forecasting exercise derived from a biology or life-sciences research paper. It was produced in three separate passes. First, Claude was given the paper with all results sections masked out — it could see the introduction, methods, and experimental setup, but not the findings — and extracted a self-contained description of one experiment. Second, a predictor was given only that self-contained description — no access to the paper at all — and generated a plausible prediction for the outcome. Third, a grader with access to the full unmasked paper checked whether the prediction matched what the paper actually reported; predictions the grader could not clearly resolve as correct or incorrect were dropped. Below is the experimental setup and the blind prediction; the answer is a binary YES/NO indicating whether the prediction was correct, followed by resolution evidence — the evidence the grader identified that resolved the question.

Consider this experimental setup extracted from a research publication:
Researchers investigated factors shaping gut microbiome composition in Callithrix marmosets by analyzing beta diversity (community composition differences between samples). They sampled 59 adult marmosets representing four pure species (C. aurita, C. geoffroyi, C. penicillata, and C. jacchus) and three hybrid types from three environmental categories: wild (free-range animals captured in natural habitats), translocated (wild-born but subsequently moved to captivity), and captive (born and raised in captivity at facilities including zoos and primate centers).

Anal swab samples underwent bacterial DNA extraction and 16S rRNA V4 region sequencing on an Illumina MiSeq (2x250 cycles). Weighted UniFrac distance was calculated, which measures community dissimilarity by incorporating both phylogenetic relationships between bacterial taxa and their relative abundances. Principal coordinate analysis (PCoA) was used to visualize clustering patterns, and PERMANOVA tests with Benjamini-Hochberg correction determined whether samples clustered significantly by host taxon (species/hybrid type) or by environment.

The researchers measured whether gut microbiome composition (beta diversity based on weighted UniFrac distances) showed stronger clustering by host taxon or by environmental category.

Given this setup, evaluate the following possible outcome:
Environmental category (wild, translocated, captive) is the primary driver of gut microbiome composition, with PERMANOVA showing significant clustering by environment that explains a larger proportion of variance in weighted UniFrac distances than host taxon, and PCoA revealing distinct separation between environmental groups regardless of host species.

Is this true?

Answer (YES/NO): YES